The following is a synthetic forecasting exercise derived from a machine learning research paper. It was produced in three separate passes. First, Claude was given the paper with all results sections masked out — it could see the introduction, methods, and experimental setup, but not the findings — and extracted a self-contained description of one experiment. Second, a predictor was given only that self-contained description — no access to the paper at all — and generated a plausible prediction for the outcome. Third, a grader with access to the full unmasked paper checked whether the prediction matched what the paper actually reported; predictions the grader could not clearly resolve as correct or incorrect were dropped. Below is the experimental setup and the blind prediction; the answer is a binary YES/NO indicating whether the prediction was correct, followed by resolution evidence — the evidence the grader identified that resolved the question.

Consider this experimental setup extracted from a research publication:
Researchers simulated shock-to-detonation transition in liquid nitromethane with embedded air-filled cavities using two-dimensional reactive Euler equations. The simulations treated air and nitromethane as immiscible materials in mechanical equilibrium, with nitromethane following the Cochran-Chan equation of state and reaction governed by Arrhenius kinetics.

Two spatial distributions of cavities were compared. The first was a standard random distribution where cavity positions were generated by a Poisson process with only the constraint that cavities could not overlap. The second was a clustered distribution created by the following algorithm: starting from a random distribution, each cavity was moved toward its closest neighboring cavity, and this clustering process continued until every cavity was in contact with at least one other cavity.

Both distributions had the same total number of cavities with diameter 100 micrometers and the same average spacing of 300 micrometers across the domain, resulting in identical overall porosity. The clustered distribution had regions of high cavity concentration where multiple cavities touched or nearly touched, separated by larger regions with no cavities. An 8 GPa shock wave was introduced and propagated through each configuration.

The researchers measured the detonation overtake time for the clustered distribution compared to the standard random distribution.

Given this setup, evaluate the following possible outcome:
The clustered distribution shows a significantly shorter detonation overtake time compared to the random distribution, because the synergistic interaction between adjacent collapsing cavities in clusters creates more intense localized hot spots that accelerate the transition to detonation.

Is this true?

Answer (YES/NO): YES